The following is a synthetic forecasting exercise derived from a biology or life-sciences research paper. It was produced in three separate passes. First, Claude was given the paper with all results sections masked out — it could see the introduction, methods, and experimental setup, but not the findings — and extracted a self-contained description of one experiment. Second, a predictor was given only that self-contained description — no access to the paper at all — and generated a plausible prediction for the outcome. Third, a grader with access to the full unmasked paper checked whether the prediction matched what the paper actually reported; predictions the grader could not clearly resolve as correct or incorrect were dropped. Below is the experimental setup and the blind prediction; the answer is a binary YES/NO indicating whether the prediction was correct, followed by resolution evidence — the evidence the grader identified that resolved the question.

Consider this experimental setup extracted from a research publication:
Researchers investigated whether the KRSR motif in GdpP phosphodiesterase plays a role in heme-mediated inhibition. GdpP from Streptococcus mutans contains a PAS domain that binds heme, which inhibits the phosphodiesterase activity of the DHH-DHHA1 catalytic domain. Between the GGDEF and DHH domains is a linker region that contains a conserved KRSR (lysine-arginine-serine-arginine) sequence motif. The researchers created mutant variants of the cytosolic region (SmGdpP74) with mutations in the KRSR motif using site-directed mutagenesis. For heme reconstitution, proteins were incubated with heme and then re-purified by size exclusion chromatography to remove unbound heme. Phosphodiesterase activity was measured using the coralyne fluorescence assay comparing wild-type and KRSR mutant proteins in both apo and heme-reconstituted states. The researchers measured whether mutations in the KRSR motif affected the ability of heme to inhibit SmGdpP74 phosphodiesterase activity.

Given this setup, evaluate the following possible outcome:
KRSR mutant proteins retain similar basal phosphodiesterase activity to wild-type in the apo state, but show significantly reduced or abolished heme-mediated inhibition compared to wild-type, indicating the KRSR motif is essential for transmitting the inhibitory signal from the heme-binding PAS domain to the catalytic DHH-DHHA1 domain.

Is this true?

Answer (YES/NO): YES